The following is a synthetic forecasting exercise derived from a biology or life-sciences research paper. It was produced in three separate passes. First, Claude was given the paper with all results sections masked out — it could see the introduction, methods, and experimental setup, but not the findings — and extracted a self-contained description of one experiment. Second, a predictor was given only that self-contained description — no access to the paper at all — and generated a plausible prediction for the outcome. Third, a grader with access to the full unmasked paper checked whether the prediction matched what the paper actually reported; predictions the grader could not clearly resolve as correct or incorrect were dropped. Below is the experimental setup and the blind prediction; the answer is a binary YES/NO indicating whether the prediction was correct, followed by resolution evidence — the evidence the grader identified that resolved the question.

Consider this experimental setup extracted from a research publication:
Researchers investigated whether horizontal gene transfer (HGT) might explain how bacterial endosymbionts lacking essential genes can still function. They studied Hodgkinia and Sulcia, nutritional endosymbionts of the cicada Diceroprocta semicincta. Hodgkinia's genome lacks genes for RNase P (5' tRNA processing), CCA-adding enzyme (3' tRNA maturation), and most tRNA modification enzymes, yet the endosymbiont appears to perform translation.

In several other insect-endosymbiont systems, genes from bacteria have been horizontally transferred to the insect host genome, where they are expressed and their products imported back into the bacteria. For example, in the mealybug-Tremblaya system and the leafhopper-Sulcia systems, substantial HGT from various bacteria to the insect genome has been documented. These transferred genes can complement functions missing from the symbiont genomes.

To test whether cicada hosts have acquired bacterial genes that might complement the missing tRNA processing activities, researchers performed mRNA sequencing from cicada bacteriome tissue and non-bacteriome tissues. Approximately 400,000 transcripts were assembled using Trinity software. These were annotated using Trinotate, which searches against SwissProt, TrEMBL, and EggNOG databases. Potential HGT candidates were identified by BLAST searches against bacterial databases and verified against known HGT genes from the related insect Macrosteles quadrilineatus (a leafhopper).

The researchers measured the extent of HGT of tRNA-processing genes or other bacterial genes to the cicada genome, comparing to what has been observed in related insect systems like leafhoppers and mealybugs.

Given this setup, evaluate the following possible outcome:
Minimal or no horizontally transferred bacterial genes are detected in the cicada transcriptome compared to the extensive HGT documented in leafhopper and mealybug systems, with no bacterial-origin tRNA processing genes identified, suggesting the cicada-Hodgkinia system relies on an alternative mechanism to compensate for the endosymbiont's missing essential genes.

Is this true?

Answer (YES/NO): YES